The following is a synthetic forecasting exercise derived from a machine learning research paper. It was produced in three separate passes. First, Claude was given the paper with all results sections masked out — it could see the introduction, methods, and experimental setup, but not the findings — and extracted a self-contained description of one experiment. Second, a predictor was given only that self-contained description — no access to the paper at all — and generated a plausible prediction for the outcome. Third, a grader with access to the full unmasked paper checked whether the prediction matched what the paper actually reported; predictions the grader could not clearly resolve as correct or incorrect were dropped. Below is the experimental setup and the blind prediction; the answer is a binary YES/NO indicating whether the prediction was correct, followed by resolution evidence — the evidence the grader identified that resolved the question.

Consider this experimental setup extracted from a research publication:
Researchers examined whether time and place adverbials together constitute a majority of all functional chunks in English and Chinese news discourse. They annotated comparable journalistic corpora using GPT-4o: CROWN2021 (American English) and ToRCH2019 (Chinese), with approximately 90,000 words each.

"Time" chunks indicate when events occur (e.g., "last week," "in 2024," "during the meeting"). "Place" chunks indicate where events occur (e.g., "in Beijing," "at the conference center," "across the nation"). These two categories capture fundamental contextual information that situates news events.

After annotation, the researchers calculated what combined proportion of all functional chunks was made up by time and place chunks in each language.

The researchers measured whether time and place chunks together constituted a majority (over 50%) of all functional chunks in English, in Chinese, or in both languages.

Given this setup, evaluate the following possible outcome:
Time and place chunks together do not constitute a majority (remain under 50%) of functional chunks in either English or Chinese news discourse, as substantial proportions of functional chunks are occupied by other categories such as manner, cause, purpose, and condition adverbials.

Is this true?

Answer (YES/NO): NO